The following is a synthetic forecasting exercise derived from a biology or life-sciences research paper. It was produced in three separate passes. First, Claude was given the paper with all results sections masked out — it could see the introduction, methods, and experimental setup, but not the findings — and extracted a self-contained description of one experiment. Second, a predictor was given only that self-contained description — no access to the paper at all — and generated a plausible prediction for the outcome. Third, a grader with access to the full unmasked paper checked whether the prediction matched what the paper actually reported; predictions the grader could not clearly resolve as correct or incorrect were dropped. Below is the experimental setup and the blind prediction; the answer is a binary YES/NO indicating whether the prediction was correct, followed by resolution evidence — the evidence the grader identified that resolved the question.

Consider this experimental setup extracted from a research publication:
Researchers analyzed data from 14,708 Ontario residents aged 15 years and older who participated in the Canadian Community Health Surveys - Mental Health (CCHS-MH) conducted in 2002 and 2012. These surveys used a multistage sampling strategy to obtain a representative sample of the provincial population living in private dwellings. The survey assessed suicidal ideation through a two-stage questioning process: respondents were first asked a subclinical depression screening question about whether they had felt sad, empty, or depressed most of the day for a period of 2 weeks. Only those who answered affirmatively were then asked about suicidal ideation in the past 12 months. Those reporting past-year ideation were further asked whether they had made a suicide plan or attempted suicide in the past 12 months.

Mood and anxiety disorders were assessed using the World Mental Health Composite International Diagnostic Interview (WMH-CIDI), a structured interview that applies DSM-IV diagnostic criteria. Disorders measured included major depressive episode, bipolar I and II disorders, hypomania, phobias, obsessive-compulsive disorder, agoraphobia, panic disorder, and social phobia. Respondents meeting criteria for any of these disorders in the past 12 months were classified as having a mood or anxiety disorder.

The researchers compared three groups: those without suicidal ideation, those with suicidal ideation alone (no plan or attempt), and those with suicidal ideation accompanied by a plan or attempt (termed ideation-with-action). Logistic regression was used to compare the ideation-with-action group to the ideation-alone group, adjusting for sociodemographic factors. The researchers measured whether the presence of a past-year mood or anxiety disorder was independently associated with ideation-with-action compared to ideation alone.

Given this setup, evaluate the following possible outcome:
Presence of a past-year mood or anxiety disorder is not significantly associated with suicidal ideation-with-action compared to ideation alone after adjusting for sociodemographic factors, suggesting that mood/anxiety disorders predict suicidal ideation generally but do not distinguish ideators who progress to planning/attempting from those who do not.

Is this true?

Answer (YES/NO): NO